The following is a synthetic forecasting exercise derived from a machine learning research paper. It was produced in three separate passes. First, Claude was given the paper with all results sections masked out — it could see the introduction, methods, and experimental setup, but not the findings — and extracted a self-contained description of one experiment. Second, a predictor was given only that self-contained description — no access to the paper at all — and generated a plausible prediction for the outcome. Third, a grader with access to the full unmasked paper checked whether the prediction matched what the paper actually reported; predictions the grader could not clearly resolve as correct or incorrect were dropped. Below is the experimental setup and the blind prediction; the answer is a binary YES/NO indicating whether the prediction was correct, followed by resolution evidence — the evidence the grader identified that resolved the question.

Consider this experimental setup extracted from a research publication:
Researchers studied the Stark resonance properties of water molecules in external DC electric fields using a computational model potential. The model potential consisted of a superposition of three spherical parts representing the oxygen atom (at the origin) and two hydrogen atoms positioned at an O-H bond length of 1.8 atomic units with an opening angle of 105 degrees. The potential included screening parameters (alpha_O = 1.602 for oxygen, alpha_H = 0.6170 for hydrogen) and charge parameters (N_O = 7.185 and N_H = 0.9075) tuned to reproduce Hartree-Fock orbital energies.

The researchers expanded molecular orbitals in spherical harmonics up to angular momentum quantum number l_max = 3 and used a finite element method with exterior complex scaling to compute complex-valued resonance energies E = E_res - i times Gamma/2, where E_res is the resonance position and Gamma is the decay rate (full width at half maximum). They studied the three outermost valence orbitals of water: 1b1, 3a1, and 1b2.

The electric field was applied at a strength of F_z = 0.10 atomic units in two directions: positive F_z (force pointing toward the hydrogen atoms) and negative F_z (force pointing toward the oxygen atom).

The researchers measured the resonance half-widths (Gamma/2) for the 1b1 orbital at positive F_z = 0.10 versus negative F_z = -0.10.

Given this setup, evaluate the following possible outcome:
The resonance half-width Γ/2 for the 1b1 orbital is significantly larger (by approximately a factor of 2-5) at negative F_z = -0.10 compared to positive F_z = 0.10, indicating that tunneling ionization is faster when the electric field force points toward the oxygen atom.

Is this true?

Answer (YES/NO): NO